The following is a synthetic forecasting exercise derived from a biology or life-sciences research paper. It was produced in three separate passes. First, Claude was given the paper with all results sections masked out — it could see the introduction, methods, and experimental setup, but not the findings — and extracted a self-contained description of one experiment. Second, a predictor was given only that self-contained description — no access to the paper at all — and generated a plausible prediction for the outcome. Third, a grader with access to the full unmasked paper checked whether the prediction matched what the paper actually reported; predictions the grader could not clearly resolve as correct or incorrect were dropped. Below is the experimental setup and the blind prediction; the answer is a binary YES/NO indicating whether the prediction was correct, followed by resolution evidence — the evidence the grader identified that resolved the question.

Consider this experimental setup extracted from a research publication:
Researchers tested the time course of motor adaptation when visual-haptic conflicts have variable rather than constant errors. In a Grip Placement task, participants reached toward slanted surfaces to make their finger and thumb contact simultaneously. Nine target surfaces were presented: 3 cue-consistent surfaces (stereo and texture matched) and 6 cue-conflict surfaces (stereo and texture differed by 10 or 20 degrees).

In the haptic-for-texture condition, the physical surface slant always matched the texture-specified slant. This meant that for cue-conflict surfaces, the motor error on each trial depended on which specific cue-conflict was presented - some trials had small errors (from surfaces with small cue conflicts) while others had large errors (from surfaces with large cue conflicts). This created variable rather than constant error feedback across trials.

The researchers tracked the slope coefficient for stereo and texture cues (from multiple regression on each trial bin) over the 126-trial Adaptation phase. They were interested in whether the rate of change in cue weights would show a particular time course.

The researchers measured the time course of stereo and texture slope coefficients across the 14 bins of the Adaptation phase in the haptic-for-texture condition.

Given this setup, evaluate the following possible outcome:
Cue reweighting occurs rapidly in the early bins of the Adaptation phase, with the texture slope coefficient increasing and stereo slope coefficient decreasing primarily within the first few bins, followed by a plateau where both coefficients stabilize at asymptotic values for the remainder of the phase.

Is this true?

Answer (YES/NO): NO